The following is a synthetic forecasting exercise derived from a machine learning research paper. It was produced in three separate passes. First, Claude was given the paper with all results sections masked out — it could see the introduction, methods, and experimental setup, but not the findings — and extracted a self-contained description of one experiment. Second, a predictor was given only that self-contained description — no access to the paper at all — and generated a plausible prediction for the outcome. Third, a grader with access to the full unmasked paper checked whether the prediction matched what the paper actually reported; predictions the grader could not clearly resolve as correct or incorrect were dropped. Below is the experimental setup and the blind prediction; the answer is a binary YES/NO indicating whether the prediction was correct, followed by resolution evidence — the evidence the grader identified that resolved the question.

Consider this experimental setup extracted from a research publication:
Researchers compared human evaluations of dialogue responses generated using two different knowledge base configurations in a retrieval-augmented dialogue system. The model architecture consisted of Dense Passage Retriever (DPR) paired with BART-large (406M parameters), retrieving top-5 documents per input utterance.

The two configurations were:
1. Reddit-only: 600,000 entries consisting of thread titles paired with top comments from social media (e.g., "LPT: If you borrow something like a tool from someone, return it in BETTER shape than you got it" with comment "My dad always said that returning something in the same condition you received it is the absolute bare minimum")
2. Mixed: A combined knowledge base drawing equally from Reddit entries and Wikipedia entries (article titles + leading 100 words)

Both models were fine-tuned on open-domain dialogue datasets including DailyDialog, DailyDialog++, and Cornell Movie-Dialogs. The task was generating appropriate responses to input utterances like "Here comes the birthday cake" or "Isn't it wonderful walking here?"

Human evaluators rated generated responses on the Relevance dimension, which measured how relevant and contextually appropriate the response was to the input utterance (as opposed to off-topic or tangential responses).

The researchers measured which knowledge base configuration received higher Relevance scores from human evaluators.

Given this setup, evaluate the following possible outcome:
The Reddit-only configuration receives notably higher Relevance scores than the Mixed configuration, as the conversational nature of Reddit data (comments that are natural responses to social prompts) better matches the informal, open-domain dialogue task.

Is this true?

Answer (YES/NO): YES